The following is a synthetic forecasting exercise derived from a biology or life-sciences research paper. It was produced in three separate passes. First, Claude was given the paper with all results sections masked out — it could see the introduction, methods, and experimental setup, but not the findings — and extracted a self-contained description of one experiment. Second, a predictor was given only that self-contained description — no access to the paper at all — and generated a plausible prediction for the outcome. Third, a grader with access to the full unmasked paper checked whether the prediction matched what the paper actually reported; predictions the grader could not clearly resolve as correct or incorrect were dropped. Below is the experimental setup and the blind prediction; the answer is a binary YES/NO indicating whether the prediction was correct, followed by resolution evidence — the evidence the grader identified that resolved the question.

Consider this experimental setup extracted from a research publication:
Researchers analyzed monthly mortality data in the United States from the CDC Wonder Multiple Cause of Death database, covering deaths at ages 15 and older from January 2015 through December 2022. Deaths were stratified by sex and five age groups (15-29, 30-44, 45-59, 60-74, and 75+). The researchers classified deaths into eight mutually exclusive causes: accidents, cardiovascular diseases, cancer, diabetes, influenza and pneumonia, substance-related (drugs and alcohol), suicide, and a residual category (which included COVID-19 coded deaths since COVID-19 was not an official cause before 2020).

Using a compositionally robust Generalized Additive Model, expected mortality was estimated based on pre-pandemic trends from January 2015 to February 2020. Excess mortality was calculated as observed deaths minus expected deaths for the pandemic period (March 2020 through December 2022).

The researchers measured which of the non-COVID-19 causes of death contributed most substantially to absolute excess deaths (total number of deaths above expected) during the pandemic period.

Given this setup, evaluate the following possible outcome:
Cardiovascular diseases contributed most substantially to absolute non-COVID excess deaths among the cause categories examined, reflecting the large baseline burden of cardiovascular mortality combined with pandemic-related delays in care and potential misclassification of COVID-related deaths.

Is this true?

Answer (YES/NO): YES